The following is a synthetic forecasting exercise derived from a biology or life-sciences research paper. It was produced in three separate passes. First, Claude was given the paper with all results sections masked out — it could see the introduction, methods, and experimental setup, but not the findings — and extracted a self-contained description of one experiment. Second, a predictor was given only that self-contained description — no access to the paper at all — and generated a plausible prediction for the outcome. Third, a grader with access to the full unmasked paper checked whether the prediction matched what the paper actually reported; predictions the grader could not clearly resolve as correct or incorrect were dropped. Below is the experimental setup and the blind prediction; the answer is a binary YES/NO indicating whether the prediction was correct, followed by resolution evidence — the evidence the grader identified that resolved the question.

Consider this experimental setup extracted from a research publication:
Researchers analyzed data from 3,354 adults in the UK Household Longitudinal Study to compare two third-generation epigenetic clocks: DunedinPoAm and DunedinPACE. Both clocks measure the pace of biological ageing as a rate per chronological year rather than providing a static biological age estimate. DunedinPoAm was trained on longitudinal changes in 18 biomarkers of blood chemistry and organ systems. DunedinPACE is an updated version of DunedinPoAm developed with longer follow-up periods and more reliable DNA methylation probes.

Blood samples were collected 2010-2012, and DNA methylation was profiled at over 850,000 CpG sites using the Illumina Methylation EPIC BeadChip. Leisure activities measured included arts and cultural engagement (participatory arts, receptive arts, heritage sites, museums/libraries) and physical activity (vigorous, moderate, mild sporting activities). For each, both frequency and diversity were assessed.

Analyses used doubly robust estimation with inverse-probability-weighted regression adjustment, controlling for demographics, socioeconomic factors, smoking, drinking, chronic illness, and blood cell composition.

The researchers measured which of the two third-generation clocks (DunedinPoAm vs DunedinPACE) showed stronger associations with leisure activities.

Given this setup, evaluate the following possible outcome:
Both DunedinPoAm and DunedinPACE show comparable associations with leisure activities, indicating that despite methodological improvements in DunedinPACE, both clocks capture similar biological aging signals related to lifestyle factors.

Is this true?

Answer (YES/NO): NO